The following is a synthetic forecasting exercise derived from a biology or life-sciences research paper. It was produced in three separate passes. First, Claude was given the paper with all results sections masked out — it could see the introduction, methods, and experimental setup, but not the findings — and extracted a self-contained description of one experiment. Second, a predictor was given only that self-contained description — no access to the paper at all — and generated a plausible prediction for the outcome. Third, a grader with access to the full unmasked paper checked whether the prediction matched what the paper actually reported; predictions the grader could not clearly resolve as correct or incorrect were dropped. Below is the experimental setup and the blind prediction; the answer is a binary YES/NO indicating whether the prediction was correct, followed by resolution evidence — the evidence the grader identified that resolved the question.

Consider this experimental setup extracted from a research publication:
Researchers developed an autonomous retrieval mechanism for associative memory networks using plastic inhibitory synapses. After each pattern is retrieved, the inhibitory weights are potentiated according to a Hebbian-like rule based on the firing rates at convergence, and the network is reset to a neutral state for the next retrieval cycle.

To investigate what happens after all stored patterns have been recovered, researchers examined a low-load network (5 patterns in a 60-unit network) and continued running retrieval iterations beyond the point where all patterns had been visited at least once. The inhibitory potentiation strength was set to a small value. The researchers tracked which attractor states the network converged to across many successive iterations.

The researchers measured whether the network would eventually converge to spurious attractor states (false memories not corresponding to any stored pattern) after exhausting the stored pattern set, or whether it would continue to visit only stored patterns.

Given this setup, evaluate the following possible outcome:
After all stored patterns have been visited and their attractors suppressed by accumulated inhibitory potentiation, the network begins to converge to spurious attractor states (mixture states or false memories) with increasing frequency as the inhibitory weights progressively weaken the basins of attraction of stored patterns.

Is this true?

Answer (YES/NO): NO